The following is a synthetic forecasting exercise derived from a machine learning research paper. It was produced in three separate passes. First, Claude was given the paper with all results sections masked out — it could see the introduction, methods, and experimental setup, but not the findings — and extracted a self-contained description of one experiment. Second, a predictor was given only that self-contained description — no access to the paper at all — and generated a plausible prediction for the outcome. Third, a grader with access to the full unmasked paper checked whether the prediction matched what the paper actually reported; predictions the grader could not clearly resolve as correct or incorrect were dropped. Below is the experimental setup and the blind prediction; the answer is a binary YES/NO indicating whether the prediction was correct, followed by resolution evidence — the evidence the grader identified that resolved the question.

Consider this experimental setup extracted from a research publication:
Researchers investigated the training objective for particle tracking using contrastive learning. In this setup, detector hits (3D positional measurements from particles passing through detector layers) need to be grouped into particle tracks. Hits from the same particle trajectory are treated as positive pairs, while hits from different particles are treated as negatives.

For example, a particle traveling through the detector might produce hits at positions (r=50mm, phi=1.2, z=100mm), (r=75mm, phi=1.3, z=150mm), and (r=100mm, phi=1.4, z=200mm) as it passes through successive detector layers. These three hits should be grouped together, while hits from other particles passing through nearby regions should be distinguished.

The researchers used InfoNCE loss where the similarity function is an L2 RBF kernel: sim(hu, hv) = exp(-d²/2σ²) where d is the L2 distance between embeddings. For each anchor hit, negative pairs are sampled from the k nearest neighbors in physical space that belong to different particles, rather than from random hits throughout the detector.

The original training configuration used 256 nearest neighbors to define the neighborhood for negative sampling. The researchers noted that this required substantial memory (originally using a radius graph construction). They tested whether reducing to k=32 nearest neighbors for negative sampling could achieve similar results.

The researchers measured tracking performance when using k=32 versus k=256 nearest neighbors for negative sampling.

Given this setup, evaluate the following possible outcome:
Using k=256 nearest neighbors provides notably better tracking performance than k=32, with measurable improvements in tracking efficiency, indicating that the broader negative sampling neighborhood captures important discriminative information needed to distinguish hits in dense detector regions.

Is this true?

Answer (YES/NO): NO